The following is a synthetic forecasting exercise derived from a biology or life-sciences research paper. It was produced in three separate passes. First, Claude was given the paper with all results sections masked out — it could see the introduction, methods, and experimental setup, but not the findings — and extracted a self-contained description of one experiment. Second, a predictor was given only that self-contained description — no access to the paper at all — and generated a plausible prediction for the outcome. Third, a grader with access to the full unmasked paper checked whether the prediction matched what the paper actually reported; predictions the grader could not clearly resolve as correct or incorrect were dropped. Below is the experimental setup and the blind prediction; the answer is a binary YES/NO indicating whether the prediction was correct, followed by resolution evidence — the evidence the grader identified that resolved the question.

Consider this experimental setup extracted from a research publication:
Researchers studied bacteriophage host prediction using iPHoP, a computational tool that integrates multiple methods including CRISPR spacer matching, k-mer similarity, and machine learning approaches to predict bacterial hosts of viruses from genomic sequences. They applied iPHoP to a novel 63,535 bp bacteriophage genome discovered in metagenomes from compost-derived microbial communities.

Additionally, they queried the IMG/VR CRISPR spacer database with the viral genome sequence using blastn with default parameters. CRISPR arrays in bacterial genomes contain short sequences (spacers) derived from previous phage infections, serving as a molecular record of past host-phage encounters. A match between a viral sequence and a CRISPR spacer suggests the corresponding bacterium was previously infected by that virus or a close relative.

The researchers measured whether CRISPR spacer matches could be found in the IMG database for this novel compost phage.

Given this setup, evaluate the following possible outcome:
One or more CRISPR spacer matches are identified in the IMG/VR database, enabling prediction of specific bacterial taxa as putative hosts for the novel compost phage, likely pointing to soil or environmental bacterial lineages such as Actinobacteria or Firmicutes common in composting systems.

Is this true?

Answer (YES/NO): NO